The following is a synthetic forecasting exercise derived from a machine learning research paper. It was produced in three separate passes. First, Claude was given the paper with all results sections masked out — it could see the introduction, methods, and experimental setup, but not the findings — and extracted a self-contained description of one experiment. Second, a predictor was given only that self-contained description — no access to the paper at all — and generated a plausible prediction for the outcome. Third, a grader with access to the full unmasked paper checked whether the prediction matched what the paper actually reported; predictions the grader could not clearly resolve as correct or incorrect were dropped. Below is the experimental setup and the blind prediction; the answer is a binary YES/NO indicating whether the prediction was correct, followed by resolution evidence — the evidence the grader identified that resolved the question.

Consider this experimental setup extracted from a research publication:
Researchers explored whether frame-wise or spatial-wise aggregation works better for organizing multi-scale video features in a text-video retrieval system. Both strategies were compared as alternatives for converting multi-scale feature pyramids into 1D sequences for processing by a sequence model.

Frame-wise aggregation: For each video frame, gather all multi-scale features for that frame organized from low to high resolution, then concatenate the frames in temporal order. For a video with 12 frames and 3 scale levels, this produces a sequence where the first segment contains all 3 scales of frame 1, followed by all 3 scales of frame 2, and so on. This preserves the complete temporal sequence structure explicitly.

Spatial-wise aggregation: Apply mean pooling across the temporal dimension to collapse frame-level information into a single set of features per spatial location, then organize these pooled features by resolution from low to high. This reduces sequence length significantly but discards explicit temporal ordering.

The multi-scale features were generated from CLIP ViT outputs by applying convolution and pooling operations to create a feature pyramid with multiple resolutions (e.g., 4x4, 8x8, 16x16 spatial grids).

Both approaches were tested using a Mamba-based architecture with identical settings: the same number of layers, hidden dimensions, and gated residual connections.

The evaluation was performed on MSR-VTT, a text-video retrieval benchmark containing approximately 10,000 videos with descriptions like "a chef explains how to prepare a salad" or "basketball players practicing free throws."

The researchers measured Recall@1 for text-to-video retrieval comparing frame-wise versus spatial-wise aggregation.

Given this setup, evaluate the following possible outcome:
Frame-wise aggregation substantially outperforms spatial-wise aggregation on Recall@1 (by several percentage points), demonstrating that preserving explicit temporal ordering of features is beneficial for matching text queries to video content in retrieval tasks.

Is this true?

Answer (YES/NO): NO